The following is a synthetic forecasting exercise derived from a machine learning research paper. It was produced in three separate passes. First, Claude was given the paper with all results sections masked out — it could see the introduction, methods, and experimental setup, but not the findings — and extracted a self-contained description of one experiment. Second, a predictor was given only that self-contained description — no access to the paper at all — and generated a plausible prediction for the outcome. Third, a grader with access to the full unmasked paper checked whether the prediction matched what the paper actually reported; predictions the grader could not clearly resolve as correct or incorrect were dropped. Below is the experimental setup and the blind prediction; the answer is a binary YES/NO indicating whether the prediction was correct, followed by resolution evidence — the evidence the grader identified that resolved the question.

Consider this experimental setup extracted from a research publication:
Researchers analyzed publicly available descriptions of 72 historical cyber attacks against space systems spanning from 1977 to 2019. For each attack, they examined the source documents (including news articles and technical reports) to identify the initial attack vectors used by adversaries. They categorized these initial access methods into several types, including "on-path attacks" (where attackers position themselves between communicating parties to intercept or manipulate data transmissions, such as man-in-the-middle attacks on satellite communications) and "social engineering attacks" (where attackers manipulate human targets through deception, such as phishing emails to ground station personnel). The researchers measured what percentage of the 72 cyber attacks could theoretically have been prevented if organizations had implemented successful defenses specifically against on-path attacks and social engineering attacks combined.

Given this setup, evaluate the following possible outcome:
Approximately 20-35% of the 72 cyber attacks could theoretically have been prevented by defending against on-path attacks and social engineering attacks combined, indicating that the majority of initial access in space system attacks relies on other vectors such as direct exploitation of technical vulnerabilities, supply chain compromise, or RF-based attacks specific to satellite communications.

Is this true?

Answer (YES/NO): NO